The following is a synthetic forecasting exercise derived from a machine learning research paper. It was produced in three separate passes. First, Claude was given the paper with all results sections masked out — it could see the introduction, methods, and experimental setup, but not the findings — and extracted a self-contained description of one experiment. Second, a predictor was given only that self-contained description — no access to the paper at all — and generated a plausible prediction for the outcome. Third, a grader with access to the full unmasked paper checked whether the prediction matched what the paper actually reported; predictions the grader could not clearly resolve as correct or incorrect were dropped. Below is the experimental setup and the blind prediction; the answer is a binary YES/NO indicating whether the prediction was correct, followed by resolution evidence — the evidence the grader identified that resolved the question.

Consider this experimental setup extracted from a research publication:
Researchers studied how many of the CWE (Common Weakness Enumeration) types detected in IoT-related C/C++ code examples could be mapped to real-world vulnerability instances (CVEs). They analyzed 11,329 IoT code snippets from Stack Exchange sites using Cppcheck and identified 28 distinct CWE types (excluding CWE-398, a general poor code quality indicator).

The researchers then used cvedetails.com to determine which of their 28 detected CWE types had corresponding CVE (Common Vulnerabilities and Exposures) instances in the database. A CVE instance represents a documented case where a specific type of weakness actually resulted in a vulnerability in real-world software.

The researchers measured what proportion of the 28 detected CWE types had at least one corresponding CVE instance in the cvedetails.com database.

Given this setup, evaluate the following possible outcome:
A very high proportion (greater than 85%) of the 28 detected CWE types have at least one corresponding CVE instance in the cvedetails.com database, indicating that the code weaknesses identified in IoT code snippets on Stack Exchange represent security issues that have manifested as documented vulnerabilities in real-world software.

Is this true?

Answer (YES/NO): NO